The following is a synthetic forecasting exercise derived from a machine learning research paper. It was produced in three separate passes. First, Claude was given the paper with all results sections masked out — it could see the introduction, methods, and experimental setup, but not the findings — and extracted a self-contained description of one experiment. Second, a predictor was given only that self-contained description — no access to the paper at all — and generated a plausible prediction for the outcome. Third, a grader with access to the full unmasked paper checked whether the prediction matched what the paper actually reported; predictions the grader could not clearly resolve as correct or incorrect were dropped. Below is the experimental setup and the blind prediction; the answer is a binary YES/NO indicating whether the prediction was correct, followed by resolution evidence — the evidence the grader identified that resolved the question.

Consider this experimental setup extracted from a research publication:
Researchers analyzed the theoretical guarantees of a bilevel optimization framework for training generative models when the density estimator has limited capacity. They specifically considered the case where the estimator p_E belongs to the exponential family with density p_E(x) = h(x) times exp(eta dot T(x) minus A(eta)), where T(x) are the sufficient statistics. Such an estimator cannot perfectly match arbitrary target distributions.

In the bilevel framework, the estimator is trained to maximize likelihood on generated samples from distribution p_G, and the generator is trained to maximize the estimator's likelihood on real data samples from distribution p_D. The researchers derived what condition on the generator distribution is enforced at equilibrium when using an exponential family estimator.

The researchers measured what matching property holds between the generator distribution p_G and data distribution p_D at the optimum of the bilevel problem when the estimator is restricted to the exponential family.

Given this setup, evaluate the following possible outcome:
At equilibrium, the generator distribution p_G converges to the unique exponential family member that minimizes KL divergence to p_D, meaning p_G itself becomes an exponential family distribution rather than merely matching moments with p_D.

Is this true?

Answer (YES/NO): NO